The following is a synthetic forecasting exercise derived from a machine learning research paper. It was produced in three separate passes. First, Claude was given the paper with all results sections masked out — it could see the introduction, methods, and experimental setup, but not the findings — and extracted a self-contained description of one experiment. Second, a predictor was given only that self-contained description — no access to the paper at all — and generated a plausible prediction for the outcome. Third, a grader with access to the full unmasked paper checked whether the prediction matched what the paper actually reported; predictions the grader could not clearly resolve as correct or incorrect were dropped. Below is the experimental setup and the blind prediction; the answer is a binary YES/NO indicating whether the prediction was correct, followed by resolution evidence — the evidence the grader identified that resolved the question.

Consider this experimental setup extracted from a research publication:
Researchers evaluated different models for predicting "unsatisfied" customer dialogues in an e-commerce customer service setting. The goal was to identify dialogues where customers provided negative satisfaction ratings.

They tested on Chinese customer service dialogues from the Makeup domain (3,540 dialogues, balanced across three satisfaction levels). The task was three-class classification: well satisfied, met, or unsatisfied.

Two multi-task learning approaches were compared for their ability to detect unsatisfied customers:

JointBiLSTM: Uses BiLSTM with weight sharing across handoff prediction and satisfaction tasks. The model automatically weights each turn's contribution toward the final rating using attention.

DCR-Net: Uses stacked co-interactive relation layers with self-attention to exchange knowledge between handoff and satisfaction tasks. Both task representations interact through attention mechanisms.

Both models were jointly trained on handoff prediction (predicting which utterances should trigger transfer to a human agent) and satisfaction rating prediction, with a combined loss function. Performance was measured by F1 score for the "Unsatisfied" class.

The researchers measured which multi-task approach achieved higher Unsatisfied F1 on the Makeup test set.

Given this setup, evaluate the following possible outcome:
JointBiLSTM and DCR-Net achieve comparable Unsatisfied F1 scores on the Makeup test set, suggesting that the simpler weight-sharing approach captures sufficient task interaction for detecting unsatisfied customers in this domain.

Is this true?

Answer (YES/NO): NO